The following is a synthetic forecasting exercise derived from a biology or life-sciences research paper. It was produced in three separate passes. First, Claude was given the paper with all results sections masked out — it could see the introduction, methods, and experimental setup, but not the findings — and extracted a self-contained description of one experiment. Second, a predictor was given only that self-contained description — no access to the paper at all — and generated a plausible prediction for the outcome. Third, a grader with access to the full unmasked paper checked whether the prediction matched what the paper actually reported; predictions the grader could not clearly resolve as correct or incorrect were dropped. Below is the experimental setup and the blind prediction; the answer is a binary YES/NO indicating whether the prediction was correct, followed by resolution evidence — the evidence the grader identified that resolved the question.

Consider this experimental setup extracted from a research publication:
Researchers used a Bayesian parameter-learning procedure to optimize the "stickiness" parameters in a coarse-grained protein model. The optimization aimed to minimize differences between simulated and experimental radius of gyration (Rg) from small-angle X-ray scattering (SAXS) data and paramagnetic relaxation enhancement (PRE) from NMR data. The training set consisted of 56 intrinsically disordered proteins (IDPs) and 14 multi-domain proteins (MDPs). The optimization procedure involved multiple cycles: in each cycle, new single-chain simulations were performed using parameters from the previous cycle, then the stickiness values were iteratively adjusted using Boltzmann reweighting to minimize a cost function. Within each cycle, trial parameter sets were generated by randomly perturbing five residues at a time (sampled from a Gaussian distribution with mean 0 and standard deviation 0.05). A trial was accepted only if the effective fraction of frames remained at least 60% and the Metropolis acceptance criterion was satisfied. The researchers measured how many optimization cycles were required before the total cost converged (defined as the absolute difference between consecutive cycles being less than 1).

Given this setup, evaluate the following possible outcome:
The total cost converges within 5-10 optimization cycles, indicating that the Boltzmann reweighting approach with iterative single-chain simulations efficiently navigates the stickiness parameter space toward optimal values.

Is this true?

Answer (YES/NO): NO